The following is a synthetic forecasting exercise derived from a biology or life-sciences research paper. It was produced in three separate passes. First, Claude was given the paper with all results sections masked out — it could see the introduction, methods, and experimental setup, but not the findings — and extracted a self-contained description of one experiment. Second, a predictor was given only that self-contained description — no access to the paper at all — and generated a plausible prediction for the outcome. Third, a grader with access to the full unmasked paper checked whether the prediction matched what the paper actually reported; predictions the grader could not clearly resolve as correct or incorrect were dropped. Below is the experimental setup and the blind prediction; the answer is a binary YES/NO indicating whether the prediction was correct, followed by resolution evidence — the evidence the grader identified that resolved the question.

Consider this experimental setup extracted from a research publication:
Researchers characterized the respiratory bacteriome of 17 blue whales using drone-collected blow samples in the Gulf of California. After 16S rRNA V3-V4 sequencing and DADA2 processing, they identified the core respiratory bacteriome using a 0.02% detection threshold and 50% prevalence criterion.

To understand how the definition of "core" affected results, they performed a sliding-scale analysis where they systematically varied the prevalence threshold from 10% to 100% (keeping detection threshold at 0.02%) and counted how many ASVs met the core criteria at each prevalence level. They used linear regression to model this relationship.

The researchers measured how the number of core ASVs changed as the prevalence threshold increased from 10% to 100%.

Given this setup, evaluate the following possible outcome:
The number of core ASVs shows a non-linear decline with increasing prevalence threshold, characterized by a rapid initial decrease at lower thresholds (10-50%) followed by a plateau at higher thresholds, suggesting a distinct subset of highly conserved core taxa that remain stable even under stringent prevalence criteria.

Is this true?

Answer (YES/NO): NO